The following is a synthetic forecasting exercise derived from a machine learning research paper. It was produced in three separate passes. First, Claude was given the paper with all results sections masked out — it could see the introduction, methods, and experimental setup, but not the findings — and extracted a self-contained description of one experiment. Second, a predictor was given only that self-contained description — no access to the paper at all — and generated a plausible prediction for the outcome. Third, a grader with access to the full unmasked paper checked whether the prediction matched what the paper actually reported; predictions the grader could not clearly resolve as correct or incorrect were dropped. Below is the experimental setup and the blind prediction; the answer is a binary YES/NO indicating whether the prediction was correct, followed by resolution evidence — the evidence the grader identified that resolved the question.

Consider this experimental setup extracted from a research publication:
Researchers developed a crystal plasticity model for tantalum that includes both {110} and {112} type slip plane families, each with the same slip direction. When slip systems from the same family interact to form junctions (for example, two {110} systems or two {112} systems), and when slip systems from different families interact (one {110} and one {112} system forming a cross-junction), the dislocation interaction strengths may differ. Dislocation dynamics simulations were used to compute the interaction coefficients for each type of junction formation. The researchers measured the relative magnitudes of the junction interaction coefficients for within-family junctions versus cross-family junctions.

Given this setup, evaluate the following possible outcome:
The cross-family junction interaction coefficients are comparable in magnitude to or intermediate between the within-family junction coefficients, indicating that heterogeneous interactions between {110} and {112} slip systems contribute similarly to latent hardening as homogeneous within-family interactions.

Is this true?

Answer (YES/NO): YES